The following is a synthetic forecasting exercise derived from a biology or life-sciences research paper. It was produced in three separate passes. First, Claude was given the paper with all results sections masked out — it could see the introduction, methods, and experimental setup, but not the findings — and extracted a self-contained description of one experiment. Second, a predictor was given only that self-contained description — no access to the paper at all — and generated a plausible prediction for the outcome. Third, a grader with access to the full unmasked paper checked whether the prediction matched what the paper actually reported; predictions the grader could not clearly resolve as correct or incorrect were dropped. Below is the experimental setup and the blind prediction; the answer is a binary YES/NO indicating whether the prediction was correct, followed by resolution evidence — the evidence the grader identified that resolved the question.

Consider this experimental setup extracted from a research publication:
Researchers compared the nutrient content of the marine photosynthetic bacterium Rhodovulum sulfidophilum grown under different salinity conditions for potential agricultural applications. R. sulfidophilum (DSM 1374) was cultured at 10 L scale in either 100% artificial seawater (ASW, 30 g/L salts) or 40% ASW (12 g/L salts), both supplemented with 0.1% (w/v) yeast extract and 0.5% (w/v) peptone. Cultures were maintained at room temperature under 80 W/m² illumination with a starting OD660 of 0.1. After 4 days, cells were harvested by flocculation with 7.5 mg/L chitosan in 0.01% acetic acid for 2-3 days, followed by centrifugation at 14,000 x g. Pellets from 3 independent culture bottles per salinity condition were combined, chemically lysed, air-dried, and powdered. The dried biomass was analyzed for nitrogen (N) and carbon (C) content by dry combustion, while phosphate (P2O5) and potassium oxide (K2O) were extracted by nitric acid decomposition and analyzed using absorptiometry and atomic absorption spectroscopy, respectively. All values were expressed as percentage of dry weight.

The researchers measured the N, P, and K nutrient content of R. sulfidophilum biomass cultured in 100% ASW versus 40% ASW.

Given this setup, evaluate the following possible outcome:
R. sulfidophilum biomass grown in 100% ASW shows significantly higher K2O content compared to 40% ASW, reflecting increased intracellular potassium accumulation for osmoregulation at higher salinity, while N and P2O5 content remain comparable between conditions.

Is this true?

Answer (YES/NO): NO